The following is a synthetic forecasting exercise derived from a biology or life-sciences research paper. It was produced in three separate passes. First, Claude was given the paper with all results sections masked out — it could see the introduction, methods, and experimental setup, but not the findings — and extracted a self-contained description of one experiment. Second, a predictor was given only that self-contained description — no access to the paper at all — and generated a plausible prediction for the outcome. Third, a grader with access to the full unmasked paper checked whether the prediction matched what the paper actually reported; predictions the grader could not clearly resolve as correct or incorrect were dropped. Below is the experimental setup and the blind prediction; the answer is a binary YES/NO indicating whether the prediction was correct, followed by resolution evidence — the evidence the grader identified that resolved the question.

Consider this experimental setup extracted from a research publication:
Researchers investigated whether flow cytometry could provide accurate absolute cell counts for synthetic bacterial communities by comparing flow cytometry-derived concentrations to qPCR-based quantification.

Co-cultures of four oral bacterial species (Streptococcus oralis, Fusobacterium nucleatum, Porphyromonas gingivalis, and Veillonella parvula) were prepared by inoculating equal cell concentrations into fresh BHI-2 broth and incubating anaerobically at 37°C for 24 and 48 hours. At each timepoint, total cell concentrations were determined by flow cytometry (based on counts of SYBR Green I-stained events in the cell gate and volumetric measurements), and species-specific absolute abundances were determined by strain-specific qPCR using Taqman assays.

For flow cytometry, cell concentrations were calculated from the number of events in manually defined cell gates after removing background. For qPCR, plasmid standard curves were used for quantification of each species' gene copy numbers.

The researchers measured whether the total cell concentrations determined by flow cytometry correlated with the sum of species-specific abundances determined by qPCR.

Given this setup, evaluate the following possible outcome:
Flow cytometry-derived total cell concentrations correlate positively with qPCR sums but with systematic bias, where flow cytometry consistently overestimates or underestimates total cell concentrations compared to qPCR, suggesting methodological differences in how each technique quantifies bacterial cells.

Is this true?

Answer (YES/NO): NO